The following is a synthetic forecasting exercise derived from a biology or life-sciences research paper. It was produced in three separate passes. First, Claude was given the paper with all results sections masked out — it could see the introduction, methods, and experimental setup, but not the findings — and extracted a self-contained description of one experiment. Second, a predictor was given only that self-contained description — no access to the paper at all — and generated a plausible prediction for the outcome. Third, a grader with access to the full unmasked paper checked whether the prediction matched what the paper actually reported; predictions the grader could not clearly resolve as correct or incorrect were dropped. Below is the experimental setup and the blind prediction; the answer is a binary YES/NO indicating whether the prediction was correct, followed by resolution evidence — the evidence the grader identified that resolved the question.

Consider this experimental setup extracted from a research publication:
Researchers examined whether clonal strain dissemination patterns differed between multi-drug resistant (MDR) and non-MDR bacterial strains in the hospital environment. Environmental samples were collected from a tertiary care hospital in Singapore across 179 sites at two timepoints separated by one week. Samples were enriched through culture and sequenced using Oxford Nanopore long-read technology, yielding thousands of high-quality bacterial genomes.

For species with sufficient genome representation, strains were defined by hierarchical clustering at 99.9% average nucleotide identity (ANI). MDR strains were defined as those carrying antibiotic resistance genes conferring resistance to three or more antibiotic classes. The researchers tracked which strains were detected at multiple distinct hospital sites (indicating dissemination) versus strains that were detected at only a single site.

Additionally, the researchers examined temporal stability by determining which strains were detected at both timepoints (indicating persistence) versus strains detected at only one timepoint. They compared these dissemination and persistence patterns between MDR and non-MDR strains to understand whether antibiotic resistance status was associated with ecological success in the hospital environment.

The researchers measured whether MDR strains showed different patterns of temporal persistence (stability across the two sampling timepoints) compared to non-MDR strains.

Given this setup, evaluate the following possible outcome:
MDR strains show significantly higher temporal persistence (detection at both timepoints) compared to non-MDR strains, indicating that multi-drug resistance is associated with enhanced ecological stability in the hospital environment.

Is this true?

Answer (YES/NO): YES